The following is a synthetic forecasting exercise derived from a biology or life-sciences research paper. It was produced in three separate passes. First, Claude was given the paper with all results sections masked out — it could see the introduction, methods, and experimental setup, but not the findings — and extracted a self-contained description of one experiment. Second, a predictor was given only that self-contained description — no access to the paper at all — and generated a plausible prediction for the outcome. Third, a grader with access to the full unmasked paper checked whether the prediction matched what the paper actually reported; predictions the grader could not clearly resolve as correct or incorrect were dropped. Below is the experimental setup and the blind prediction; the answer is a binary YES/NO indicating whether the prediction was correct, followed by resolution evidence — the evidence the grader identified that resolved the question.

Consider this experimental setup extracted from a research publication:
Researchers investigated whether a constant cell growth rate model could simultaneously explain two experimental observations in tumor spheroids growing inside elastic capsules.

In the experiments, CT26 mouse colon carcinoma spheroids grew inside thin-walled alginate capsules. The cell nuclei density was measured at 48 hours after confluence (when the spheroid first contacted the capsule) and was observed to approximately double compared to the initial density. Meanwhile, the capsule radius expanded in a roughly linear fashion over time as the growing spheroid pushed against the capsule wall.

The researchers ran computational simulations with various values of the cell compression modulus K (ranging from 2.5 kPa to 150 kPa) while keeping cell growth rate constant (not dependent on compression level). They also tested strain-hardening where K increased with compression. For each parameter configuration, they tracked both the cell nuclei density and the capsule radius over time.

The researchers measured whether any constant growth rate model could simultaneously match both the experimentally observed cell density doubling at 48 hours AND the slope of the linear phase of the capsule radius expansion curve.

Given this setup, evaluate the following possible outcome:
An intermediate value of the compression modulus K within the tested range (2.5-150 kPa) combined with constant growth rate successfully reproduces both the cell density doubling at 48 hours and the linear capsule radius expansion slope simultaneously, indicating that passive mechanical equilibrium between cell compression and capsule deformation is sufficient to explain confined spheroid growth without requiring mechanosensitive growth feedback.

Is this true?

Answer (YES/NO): NO